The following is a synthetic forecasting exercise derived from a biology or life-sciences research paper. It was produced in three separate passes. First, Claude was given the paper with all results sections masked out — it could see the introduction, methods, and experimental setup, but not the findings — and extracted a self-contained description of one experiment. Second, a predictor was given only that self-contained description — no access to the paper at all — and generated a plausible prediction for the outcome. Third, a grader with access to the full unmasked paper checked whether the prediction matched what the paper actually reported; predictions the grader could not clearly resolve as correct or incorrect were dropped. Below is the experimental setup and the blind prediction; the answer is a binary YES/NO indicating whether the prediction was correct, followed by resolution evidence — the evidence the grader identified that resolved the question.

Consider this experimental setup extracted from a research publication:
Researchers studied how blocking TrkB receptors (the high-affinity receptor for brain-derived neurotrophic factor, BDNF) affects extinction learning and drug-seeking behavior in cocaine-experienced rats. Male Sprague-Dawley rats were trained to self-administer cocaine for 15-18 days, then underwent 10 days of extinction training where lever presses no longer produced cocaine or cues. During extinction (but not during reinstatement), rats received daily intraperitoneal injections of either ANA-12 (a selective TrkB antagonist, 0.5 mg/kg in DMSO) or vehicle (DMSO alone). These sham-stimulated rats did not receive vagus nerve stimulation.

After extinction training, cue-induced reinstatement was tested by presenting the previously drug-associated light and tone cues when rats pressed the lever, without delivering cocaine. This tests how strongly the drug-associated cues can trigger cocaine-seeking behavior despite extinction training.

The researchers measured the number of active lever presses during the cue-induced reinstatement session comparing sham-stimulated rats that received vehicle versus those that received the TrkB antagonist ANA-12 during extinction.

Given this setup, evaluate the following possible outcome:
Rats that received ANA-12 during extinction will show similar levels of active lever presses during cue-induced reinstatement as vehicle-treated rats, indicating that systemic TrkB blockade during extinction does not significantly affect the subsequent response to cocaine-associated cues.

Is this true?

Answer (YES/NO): YES